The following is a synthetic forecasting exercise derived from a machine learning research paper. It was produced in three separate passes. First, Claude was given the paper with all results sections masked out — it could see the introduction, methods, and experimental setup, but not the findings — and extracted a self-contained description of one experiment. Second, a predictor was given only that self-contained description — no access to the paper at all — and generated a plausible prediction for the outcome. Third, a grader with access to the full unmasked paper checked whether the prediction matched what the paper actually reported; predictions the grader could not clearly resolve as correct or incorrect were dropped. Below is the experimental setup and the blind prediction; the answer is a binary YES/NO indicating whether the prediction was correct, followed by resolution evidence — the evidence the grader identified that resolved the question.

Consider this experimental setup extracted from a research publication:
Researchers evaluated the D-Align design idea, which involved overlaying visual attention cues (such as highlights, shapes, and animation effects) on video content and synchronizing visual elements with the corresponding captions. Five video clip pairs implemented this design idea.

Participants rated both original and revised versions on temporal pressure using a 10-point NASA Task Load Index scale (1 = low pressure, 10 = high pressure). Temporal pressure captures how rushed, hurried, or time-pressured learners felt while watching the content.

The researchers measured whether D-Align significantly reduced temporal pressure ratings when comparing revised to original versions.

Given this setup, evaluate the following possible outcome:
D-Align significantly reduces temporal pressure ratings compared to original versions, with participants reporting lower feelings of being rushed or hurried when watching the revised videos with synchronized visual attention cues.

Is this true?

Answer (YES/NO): NO